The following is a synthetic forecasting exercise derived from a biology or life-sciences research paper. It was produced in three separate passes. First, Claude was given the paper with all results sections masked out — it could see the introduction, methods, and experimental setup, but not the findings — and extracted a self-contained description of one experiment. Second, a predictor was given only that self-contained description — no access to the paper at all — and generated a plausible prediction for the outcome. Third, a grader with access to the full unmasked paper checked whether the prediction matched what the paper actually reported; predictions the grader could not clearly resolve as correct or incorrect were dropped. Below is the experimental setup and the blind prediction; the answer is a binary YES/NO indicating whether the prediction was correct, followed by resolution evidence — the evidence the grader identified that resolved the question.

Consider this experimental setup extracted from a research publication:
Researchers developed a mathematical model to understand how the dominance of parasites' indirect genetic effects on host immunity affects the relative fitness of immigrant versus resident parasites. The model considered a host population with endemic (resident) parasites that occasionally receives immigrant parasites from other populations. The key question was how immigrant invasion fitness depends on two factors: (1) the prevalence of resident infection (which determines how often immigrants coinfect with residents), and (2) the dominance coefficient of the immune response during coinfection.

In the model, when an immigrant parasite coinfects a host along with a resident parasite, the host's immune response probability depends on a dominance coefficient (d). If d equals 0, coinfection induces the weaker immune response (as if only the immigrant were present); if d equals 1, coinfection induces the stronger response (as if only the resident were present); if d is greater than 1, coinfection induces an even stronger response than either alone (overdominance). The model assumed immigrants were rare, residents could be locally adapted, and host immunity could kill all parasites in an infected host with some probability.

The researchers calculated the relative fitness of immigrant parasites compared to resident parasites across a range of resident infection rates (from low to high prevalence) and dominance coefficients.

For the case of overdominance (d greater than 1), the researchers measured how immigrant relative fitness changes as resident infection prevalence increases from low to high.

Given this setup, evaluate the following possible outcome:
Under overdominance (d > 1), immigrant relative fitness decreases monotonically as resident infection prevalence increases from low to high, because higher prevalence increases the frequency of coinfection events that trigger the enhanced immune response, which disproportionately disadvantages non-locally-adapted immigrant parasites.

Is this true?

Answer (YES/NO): YES